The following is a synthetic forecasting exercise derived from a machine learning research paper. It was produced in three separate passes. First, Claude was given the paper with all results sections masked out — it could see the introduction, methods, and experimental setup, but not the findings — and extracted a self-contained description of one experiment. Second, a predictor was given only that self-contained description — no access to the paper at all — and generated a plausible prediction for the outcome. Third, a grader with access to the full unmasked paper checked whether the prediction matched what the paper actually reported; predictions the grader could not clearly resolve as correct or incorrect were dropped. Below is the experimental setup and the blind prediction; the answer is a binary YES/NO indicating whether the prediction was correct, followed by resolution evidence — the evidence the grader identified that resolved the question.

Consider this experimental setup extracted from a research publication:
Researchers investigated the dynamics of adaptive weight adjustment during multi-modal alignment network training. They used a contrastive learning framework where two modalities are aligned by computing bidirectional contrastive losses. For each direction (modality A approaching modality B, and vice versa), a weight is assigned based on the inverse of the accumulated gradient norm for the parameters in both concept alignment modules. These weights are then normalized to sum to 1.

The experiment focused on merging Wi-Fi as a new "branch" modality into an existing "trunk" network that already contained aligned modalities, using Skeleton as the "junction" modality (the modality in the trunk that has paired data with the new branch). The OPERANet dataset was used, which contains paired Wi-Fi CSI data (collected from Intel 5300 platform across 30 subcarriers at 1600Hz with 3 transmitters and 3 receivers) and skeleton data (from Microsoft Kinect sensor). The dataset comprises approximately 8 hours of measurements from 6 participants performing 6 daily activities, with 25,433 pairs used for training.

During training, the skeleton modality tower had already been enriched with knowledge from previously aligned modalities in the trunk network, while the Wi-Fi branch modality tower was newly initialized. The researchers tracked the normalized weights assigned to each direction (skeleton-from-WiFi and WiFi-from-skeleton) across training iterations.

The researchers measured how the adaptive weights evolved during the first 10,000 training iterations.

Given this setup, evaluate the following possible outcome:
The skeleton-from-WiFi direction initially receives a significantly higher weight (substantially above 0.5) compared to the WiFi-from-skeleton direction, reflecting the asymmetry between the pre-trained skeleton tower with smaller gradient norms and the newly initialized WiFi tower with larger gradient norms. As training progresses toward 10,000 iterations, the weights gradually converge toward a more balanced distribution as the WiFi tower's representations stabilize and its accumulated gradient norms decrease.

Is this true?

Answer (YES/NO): YES